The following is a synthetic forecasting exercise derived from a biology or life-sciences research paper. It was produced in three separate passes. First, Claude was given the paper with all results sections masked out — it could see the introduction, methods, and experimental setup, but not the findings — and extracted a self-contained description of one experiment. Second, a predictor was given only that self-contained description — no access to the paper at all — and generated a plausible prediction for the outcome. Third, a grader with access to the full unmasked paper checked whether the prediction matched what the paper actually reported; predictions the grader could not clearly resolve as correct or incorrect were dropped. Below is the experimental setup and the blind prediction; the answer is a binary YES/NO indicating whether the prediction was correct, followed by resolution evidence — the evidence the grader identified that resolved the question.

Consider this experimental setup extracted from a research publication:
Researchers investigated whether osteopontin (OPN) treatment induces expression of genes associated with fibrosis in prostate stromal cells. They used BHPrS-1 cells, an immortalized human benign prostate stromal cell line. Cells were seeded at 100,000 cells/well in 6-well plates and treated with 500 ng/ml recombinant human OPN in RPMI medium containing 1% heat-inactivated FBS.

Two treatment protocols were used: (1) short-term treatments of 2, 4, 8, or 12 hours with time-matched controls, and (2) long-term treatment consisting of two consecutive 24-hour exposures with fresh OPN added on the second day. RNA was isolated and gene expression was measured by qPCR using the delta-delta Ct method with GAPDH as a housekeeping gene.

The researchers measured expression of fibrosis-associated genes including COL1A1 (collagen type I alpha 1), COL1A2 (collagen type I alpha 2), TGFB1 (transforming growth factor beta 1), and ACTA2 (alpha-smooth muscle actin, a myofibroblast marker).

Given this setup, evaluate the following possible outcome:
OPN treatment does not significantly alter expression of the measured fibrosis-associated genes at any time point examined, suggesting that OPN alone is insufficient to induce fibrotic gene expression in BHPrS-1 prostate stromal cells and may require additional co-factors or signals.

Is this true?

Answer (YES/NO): NO